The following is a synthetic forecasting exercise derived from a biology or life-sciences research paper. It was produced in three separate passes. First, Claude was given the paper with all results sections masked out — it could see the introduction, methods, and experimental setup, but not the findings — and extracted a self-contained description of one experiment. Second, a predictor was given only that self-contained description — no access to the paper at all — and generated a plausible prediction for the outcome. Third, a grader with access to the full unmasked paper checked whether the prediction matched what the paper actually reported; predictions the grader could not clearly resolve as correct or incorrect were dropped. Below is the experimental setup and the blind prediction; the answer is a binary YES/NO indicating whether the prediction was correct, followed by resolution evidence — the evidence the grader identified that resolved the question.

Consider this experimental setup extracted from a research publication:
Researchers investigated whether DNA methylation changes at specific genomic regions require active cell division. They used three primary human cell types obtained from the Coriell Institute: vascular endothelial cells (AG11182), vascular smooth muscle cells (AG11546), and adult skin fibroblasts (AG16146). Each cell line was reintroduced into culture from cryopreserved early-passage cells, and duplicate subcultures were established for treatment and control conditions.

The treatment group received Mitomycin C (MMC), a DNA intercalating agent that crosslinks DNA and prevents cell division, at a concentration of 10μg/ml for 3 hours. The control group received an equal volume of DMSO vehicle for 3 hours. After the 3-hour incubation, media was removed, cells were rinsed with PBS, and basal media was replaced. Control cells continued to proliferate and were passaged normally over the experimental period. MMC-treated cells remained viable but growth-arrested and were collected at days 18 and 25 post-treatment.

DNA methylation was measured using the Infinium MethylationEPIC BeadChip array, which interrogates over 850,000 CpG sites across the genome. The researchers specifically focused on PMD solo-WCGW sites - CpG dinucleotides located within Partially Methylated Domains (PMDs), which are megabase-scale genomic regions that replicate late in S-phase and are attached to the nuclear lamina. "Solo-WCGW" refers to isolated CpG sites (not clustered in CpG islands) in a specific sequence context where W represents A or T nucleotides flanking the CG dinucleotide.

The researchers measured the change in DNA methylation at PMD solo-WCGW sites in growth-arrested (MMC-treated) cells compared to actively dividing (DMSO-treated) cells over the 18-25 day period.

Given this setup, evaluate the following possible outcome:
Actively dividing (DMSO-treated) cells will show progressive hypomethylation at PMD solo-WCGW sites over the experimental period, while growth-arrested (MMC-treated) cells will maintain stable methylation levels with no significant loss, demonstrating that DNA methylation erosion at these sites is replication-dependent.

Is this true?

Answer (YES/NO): YES